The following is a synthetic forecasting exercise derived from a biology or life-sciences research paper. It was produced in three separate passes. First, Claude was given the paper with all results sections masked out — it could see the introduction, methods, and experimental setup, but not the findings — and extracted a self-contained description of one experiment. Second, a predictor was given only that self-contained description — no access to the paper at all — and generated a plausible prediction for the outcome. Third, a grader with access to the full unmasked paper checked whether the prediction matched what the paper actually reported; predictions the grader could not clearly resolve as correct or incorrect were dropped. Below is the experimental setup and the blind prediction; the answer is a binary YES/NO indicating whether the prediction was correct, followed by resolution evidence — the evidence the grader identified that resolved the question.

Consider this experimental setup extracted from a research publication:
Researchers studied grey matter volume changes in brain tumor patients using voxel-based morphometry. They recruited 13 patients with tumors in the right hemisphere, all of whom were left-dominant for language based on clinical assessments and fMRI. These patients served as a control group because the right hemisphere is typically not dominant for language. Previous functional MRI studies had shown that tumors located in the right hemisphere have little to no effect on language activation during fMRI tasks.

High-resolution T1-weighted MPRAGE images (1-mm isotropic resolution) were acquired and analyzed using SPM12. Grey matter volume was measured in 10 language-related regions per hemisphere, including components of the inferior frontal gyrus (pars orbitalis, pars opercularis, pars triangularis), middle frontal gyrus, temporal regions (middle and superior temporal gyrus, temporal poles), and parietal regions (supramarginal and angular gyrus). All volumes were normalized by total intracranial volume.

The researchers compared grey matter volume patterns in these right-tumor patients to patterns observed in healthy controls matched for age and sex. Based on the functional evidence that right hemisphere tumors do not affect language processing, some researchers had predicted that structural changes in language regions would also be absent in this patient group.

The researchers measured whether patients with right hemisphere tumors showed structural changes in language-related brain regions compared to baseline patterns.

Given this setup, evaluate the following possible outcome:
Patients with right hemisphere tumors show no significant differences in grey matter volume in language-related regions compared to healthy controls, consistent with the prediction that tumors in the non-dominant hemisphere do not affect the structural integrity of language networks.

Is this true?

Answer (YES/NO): NO